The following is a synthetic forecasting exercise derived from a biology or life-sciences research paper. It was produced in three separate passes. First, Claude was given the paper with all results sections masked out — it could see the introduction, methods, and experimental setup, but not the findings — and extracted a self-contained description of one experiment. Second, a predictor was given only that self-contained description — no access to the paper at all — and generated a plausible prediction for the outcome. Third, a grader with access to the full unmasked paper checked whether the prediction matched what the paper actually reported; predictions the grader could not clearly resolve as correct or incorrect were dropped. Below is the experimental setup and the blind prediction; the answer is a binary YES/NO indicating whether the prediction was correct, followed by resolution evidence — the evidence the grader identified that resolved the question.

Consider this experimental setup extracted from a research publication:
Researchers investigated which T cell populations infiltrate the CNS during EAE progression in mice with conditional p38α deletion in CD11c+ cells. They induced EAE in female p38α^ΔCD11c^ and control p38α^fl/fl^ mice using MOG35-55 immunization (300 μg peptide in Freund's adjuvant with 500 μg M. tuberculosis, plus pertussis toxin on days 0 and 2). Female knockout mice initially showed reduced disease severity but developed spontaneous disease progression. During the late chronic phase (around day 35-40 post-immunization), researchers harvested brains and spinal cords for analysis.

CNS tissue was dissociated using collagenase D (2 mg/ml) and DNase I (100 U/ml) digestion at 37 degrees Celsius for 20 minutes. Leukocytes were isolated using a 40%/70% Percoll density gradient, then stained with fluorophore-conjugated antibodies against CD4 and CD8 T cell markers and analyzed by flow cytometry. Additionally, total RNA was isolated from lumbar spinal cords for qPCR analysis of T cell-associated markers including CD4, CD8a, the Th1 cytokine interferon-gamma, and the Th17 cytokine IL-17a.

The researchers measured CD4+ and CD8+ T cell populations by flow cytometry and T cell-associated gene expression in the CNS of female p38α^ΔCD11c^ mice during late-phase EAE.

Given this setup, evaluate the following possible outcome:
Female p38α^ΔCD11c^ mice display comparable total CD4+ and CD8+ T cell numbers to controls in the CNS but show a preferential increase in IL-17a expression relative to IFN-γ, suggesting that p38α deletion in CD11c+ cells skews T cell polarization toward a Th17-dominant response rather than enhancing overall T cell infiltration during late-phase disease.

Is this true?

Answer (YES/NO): NO